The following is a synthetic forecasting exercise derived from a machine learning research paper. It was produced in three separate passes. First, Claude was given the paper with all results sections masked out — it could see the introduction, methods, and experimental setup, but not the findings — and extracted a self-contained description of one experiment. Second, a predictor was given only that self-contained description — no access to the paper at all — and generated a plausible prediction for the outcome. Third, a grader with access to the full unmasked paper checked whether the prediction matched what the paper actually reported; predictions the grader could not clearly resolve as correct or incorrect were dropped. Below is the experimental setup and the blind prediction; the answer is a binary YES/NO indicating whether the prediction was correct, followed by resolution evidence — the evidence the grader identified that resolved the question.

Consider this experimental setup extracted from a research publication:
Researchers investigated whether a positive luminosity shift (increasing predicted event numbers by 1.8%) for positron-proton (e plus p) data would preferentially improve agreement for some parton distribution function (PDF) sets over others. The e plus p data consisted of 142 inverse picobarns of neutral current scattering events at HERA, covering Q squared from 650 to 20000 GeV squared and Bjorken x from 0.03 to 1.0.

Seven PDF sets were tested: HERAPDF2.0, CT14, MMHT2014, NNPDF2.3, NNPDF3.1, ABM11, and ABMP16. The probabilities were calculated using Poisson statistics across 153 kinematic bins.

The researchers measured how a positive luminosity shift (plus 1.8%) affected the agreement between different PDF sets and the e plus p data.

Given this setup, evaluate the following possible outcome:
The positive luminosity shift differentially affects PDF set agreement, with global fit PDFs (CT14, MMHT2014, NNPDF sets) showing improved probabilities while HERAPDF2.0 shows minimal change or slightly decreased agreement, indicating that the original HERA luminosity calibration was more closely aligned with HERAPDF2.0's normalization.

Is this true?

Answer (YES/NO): NO